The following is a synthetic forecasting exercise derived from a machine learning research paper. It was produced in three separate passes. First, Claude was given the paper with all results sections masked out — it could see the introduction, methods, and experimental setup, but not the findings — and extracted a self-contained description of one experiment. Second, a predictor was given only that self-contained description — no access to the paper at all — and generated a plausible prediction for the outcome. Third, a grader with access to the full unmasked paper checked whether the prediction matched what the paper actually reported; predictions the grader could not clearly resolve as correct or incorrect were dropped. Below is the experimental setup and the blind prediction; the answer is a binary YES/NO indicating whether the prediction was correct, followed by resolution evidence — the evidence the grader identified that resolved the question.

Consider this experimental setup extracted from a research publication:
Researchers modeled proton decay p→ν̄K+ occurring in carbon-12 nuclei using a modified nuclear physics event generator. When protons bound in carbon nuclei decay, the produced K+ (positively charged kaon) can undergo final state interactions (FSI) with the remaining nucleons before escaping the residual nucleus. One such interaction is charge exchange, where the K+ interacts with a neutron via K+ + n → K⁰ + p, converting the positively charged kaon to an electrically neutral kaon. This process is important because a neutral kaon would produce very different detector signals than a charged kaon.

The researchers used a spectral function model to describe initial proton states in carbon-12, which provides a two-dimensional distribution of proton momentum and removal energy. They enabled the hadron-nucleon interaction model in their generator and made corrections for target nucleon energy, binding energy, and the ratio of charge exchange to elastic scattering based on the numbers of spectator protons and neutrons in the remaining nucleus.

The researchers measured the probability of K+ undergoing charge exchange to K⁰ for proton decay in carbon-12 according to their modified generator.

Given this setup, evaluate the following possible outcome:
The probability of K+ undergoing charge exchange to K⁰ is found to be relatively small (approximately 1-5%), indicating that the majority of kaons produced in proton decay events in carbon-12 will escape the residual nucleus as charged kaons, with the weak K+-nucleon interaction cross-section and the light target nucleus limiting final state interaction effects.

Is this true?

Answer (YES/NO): YES